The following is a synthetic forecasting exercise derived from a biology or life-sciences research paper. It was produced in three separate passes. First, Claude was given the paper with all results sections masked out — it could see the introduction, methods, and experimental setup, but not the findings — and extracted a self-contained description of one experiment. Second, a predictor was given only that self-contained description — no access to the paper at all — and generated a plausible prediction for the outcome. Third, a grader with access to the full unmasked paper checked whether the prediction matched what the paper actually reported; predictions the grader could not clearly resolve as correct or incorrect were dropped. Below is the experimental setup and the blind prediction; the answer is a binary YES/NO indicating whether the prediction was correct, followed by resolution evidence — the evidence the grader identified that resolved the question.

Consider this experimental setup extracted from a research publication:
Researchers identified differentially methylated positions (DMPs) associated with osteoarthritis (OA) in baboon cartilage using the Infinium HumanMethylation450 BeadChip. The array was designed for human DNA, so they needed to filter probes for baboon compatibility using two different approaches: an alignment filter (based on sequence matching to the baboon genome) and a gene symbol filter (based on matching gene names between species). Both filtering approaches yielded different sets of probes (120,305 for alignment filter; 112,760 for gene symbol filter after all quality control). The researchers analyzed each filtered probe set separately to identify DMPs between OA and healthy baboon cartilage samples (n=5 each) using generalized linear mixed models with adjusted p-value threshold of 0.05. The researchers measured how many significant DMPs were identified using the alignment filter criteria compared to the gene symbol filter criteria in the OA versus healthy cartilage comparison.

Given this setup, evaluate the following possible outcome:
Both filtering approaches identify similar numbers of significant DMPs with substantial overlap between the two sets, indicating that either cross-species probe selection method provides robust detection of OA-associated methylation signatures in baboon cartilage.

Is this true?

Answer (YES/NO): NO